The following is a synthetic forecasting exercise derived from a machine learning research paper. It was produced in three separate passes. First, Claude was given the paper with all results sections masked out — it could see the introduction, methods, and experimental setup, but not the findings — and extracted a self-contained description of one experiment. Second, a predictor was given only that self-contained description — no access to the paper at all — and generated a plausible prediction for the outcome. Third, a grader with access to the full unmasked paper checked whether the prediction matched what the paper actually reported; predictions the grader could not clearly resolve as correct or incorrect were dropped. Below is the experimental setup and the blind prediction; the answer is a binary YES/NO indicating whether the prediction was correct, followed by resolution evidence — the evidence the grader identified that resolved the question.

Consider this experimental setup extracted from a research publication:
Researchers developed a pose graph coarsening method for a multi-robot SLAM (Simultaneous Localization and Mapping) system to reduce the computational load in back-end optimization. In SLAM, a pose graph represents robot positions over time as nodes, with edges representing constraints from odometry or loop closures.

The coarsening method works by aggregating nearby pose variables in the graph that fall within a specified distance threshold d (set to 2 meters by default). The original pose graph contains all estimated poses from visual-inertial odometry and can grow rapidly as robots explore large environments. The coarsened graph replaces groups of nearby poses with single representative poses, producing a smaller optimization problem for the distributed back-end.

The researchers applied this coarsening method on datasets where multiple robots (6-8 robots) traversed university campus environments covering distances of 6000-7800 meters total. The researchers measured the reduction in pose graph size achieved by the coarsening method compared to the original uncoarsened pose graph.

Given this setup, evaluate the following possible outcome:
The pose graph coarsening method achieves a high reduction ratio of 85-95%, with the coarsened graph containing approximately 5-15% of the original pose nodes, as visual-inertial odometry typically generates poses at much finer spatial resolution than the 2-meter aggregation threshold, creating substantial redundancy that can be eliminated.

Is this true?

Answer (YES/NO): YES